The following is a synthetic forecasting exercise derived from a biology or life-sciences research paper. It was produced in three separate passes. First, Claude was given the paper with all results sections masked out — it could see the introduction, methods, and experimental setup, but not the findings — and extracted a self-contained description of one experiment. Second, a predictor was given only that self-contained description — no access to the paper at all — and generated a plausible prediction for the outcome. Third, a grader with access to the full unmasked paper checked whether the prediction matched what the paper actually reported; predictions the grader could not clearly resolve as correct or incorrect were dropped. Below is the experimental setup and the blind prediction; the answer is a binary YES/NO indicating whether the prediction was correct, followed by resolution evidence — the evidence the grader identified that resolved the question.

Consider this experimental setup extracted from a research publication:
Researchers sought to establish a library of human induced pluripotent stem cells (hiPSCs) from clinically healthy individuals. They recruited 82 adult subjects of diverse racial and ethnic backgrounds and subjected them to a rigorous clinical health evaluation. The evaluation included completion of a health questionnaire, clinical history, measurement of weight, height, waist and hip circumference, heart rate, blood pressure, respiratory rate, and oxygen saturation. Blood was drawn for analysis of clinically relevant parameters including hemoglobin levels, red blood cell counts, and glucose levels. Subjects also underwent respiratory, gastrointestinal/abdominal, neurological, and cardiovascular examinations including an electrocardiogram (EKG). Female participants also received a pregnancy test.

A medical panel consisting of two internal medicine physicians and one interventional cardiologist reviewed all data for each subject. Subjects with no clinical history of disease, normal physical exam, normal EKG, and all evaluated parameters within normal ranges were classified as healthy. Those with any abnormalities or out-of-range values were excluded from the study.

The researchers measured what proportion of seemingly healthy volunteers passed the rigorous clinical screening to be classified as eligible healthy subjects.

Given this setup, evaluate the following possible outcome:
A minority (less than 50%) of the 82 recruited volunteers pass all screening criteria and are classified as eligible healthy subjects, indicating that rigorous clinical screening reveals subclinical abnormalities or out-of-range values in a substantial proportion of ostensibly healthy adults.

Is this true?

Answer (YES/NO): YES